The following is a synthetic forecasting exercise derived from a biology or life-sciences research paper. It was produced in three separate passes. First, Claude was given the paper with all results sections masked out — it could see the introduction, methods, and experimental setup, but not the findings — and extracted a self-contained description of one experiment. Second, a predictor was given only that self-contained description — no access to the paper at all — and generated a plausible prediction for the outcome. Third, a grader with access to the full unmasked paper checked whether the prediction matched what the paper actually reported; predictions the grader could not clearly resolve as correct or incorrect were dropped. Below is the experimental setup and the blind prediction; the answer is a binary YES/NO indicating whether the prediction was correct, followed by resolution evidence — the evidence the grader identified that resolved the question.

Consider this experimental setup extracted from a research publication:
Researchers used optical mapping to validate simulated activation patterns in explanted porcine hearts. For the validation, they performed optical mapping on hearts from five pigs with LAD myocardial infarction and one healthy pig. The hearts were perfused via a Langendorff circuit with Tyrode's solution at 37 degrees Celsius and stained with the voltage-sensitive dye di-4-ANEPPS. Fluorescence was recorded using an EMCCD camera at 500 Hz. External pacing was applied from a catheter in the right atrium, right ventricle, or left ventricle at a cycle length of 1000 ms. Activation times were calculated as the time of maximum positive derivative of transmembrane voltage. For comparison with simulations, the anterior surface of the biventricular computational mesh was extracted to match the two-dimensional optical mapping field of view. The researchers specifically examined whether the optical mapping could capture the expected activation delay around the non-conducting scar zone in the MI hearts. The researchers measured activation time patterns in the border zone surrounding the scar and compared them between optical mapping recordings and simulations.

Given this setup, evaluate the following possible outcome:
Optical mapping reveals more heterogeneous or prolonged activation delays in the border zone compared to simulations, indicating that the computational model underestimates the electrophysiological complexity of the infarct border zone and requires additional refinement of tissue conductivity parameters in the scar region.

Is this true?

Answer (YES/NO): NO